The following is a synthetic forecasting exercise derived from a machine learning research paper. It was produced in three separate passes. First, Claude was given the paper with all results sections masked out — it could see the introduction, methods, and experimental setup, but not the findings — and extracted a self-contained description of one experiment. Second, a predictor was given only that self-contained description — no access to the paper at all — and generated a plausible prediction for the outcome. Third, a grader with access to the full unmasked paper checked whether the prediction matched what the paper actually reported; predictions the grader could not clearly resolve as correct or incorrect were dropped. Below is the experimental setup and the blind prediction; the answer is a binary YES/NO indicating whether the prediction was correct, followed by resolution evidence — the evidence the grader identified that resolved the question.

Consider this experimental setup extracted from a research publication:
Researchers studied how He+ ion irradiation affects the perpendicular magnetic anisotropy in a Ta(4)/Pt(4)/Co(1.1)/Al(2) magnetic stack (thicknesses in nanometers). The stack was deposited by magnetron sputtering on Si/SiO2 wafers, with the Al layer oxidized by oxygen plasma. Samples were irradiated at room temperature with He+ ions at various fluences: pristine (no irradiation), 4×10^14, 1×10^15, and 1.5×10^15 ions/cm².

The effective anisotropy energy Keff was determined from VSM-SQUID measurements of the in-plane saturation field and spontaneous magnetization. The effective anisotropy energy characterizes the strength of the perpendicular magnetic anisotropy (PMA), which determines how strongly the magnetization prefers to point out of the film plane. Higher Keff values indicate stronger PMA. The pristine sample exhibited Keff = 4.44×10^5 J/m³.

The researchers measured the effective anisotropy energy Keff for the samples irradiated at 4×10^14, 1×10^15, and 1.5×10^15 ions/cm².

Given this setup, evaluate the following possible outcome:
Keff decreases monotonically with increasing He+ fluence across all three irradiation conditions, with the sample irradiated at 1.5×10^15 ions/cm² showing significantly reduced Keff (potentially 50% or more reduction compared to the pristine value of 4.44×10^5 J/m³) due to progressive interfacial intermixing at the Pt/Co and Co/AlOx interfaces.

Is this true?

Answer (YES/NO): YES